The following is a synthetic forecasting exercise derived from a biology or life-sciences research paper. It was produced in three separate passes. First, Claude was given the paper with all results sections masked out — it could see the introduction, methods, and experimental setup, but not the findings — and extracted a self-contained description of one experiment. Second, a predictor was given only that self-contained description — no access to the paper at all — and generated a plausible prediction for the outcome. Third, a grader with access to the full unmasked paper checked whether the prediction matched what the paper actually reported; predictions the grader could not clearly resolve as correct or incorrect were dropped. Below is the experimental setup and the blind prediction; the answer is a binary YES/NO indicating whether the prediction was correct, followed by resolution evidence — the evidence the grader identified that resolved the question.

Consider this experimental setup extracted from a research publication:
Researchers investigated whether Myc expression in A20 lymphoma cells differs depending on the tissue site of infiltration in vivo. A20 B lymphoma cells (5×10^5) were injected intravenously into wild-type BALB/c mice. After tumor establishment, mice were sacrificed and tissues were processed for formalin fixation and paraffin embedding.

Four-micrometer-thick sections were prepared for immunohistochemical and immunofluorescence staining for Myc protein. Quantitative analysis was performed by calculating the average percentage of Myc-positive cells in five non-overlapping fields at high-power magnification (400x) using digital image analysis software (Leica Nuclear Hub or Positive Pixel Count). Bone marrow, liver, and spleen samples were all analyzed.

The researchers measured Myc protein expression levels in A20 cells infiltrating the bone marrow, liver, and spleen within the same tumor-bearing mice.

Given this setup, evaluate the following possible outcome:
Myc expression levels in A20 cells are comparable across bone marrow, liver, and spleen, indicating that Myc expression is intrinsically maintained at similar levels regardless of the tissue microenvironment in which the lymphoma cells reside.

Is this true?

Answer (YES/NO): NO